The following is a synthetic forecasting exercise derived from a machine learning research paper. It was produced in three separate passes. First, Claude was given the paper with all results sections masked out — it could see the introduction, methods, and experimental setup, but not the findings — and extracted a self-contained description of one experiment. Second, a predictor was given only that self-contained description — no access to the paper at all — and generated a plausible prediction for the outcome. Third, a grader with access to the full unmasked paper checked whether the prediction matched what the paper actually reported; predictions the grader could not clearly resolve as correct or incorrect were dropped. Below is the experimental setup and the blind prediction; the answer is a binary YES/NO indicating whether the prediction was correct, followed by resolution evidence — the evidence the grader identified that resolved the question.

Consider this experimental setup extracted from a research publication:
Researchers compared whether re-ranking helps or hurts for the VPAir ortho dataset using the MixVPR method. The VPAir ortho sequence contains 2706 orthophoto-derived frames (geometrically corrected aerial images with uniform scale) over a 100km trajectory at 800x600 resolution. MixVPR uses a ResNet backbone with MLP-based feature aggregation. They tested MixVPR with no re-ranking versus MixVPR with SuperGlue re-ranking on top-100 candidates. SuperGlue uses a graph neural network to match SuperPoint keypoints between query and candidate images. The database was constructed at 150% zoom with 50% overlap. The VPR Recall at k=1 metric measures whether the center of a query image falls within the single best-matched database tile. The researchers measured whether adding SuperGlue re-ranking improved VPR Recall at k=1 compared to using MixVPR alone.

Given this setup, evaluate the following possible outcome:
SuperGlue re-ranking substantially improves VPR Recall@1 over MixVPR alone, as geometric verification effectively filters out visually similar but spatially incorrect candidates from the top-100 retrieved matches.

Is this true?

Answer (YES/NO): NO